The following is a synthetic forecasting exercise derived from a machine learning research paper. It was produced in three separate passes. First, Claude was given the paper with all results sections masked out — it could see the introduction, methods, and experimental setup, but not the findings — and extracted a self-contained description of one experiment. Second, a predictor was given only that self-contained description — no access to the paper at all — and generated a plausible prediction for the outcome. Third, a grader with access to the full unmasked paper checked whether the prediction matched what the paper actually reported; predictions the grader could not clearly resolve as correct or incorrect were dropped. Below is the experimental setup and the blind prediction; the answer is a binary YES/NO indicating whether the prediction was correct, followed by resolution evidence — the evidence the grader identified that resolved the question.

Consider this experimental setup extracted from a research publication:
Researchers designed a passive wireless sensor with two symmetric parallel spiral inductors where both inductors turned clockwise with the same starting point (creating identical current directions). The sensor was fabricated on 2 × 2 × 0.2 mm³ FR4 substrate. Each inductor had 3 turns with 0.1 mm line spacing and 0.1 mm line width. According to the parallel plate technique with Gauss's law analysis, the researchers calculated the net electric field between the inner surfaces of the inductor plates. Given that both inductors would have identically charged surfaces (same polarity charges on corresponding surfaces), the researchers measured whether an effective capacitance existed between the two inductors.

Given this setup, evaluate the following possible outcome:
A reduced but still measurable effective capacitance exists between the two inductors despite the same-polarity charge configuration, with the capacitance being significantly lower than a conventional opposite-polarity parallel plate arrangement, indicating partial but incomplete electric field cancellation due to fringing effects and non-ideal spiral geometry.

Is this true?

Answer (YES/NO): NO